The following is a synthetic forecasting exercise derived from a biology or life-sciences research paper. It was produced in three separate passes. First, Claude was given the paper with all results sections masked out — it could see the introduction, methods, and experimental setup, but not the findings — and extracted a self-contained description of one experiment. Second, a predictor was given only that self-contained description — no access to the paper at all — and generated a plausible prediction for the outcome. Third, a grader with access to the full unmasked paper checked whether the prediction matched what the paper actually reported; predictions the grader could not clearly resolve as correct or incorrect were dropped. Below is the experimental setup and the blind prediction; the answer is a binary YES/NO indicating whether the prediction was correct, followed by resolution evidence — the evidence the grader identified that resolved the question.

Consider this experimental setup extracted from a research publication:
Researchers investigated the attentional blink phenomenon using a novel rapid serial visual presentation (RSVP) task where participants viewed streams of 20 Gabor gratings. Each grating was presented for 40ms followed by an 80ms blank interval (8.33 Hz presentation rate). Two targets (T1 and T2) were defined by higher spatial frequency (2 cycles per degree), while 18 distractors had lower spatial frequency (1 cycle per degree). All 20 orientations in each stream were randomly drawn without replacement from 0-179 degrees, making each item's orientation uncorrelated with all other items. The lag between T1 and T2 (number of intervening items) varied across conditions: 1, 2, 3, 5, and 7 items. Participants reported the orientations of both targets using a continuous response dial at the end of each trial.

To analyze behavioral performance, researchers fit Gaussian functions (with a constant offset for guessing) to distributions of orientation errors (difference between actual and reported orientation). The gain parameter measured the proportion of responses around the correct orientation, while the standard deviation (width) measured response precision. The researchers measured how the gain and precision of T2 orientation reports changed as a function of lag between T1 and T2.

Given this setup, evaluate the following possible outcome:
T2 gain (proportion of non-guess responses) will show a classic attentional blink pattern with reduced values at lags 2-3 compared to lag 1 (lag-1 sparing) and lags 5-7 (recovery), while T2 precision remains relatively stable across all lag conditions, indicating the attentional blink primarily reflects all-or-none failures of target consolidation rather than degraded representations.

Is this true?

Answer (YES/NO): NO